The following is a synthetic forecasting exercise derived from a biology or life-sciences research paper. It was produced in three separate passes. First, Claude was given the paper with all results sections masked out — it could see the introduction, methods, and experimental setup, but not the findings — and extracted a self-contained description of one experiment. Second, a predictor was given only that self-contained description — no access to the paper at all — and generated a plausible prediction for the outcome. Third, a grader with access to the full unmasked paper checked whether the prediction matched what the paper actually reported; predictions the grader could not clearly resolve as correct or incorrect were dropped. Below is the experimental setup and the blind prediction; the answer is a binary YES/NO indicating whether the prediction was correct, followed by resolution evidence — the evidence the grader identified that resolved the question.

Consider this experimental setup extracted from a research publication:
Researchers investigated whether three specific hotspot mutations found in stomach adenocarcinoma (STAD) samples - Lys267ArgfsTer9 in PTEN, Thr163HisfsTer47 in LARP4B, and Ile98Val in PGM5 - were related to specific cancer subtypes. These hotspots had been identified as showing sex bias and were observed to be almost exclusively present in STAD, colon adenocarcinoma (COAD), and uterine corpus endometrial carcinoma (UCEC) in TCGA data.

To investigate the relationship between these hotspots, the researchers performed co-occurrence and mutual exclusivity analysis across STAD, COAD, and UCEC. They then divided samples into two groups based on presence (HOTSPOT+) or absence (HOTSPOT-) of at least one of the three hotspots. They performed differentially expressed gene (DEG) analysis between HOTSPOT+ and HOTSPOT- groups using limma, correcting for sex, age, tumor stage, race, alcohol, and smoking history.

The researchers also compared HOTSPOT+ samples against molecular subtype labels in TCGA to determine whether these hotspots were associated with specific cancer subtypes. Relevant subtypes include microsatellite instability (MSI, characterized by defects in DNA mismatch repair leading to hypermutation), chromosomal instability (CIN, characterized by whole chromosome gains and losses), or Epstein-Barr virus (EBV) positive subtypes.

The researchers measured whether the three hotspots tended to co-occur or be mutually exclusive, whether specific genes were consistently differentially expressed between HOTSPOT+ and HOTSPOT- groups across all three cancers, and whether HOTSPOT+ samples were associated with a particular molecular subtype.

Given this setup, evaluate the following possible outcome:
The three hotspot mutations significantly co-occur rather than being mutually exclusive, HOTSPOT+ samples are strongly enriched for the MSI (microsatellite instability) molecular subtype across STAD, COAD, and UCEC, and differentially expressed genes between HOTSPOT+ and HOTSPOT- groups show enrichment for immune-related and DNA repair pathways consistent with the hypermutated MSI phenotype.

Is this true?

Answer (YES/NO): NO